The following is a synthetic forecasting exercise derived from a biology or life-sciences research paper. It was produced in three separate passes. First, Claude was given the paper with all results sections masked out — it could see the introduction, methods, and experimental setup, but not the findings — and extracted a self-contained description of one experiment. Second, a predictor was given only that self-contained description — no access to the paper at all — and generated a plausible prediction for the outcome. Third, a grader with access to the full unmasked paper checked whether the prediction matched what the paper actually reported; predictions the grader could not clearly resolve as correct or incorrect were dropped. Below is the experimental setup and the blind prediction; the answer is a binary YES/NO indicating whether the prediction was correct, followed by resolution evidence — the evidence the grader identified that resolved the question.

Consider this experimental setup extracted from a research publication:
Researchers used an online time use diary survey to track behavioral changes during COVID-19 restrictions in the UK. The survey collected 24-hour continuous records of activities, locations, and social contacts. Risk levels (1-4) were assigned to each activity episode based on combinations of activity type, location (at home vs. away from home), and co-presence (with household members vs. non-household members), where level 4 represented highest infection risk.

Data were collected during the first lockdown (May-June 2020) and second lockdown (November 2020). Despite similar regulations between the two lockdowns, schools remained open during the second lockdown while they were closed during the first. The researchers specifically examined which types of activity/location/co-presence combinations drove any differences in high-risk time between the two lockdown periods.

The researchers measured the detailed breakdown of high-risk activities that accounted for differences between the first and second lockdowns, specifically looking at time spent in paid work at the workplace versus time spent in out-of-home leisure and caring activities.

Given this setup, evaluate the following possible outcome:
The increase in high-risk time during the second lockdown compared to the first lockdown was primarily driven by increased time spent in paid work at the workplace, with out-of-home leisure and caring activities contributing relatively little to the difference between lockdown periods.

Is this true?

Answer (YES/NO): YES